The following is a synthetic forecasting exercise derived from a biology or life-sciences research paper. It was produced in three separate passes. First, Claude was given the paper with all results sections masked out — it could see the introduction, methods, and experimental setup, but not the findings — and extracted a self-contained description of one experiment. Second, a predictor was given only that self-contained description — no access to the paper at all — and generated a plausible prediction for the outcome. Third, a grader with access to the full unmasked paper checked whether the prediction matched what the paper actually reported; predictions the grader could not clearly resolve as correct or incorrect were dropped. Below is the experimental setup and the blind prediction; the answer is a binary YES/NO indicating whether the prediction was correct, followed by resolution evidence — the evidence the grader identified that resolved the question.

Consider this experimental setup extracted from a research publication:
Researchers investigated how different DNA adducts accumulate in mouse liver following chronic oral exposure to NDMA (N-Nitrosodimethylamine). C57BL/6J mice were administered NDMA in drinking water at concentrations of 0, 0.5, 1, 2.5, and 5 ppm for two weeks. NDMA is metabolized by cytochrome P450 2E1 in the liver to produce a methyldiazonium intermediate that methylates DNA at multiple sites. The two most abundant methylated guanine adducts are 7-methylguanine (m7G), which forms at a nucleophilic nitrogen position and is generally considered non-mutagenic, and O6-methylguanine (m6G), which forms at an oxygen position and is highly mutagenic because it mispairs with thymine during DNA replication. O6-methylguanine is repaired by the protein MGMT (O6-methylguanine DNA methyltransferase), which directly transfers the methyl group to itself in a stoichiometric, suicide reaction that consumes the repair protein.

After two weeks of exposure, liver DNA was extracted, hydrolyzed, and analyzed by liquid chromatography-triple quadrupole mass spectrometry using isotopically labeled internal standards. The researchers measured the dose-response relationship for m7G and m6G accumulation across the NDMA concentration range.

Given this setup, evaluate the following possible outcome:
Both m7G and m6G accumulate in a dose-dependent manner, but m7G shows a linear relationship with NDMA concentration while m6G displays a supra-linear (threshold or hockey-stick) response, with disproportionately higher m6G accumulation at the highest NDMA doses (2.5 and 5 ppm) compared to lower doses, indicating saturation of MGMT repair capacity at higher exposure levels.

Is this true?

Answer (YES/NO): YES